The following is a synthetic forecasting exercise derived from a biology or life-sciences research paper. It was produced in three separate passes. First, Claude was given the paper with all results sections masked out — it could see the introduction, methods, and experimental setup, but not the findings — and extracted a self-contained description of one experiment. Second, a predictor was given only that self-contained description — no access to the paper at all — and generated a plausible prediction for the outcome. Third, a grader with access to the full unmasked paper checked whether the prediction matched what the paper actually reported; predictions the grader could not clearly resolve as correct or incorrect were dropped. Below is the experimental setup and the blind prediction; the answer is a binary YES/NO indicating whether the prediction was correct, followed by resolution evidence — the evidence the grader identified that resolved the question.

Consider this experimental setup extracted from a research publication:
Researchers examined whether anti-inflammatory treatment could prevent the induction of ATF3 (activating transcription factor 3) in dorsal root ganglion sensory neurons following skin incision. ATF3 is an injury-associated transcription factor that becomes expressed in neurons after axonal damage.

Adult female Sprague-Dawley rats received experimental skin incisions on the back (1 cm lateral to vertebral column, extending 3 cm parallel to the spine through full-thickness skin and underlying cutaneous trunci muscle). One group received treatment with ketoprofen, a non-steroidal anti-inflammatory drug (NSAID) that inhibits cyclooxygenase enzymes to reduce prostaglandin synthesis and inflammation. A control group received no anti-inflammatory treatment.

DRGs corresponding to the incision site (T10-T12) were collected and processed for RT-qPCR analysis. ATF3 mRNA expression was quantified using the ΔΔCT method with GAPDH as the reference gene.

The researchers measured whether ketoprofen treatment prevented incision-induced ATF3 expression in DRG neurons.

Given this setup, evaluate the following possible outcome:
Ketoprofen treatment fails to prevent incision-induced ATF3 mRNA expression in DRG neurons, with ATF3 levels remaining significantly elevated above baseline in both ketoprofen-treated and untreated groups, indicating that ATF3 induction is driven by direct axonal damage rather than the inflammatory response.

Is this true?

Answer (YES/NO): YES